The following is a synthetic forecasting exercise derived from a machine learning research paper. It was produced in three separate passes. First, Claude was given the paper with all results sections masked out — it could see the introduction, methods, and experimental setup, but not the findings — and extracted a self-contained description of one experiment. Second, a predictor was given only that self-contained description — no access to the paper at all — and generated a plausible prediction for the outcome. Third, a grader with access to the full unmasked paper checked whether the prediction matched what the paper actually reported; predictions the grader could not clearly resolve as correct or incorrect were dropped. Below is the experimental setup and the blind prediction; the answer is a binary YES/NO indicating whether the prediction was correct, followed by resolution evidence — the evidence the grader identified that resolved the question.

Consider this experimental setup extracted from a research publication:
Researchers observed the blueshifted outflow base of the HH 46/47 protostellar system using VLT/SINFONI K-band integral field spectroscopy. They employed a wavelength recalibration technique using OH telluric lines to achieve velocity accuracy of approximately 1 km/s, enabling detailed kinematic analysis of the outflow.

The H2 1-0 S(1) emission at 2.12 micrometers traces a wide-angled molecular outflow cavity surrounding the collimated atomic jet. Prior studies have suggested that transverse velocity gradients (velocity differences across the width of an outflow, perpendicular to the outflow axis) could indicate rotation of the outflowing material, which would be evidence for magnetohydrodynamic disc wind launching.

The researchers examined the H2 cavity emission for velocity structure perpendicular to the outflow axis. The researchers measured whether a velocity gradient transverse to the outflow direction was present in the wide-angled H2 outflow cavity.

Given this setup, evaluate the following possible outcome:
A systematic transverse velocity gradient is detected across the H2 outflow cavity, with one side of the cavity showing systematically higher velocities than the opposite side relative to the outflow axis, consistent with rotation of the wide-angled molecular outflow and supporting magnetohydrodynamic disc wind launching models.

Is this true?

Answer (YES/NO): NO